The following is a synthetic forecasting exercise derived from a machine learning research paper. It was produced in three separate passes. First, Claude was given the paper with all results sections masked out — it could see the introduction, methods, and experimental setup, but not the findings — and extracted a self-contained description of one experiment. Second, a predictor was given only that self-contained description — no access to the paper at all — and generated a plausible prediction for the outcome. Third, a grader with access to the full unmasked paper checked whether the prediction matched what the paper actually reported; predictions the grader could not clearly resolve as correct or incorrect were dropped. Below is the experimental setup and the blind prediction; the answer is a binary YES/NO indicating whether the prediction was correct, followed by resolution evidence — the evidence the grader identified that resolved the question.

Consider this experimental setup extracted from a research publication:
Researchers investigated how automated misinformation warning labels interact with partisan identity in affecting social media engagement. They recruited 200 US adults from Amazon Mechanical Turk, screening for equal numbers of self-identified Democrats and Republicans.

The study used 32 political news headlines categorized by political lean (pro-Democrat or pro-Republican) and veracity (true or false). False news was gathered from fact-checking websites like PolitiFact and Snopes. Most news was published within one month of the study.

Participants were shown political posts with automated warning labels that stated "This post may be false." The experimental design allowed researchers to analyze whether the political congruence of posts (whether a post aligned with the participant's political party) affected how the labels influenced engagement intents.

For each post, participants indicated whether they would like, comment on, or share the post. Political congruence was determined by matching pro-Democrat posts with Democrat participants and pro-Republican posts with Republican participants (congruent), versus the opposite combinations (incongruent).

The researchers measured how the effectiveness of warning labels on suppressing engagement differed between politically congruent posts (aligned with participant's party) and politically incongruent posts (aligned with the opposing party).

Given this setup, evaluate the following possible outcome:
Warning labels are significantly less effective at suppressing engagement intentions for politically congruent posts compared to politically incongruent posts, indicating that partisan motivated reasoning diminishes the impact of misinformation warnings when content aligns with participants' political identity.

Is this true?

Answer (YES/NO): NO